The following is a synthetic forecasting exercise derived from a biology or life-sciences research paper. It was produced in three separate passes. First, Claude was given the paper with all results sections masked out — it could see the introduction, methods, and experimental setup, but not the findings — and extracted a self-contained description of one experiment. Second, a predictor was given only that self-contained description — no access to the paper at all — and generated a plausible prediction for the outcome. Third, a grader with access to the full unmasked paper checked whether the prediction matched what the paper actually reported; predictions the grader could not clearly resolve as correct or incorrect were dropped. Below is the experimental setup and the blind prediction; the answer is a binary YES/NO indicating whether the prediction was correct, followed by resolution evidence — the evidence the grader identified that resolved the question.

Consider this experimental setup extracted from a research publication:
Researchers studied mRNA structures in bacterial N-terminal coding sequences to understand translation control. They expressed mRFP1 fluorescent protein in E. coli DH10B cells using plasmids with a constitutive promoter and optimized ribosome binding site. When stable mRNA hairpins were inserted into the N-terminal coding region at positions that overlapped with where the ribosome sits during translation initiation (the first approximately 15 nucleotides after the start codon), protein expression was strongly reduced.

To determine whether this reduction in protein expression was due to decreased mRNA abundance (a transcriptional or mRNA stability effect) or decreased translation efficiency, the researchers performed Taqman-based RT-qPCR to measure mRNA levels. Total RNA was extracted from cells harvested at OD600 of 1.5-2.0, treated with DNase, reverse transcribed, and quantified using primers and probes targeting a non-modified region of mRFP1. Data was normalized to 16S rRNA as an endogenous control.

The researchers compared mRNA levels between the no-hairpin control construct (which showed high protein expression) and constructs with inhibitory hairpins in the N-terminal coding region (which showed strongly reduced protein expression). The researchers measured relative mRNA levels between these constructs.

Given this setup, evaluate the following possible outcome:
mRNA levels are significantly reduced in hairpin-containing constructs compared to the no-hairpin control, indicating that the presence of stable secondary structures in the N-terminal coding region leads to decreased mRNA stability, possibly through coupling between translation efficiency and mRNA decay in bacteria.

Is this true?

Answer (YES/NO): YES